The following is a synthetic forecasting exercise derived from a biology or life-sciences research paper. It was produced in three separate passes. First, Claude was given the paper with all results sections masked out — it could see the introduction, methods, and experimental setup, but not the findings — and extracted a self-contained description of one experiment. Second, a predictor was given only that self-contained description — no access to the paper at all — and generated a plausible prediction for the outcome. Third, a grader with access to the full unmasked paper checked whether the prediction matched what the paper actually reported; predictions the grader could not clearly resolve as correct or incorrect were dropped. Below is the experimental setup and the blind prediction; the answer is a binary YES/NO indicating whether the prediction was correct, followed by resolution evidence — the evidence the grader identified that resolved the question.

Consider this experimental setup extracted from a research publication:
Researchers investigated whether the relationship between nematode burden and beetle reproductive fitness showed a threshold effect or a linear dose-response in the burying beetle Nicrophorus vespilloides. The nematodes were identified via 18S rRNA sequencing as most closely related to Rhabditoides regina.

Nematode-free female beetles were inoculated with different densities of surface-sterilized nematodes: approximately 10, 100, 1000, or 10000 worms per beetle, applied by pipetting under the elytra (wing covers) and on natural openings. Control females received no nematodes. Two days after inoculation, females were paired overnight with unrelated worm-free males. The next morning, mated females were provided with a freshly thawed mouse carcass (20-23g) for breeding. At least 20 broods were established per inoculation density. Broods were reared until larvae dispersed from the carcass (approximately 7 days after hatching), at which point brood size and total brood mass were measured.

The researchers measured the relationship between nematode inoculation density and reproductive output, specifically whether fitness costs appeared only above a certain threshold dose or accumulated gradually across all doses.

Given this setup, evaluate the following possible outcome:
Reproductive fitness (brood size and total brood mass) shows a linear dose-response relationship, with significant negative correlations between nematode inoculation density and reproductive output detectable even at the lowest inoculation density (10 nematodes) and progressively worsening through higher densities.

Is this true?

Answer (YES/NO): NO